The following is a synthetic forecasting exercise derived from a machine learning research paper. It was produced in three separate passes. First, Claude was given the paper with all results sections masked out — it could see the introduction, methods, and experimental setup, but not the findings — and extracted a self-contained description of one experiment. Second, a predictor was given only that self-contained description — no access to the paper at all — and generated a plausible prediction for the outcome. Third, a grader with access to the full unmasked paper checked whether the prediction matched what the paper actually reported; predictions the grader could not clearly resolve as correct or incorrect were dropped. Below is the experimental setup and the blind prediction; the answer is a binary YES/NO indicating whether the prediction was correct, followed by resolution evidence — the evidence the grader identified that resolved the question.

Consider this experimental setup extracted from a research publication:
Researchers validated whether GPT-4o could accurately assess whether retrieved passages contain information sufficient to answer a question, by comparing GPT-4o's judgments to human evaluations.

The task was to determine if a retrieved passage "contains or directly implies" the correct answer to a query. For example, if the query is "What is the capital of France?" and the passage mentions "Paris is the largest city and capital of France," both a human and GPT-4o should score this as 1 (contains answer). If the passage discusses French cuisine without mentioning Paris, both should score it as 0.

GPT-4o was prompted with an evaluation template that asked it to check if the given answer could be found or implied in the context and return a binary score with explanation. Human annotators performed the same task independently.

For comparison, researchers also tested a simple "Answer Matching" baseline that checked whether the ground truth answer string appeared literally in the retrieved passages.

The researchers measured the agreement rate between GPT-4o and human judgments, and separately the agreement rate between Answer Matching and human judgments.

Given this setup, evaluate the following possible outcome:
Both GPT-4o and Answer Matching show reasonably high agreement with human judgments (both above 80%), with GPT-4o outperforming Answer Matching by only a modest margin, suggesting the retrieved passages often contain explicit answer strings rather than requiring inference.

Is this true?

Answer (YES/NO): NO